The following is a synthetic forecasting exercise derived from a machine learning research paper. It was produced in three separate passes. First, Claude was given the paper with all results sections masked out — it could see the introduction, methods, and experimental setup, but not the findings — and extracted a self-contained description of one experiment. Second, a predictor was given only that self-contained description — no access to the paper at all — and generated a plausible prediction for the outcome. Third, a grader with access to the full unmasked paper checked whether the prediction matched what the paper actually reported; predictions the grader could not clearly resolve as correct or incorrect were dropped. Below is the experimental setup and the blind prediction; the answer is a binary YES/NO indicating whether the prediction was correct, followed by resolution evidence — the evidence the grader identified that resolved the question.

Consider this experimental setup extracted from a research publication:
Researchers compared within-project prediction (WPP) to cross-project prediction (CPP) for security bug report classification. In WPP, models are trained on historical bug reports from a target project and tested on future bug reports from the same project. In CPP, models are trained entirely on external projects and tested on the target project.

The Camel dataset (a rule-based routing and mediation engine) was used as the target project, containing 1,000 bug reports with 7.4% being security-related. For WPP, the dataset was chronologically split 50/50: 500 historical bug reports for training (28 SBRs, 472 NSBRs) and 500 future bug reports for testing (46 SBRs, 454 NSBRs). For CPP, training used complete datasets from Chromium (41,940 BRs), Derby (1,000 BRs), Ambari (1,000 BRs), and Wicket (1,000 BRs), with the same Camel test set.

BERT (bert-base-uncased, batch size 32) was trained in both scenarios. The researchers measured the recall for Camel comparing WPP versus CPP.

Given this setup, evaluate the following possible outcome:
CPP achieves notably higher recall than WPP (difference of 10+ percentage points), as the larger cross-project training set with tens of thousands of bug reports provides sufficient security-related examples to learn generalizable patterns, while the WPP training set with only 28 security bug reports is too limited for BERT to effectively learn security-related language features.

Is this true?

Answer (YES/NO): YES